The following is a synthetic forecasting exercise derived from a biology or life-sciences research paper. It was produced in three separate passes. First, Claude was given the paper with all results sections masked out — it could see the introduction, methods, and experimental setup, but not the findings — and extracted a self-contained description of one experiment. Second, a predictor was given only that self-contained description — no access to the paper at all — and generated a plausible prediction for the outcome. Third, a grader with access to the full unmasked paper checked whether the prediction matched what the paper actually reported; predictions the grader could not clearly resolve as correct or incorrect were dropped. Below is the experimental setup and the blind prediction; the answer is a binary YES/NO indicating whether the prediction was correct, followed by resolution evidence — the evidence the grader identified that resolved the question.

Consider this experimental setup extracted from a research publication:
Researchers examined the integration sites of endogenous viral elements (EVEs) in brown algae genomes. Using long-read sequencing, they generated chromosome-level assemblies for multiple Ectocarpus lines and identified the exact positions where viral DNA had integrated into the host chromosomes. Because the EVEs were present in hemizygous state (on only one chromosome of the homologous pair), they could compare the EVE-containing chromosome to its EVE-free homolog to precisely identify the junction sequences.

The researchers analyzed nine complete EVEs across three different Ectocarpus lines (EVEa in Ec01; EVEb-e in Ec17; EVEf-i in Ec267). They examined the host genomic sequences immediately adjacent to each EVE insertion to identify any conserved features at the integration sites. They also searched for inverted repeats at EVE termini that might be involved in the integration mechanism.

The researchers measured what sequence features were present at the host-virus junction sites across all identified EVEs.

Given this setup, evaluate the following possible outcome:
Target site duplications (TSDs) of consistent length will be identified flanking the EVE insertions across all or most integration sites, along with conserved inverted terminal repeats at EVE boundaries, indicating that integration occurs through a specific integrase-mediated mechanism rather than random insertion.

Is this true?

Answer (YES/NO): NO